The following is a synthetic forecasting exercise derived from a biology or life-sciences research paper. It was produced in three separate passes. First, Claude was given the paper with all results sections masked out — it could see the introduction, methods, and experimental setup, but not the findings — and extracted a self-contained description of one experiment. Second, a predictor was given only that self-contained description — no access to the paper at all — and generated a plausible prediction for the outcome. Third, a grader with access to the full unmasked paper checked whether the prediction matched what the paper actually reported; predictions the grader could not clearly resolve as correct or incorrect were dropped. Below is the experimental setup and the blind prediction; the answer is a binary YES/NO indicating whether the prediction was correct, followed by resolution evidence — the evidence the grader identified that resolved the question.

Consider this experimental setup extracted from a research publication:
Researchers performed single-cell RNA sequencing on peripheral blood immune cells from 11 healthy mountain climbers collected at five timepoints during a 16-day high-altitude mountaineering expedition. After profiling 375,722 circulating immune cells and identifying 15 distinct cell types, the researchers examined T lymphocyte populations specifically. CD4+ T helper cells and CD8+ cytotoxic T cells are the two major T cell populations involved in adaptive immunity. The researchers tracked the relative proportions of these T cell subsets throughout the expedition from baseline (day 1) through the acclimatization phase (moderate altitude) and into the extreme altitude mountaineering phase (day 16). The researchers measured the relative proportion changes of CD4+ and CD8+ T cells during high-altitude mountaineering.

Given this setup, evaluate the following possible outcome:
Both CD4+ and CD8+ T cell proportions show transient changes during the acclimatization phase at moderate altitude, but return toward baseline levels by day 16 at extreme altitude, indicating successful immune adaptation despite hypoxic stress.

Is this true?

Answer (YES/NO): NO